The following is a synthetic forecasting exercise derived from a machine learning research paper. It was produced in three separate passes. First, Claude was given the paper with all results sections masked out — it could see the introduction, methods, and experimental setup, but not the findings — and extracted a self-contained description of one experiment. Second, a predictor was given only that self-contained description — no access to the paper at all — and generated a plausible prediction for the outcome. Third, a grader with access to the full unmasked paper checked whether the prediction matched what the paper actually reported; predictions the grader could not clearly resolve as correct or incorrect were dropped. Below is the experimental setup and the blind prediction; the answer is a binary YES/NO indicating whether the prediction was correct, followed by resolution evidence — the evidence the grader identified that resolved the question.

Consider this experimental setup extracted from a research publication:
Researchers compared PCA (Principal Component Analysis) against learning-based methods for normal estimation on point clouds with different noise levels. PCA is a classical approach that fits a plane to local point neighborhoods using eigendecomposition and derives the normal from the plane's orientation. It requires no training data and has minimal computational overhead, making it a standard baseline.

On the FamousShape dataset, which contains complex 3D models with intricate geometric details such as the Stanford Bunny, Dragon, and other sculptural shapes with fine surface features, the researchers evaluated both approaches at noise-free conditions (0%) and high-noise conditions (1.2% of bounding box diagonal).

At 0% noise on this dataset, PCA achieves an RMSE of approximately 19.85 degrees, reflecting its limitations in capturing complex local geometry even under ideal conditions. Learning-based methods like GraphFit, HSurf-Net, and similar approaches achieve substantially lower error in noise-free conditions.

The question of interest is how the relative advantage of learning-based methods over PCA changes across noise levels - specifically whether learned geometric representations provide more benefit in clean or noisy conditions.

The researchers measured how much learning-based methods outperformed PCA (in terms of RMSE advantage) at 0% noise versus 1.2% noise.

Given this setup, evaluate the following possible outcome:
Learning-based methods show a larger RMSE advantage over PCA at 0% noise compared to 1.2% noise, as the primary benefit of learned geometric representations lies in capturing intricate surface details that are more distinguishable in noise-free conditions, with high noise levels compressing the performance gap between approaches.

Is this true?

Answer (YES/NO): YES